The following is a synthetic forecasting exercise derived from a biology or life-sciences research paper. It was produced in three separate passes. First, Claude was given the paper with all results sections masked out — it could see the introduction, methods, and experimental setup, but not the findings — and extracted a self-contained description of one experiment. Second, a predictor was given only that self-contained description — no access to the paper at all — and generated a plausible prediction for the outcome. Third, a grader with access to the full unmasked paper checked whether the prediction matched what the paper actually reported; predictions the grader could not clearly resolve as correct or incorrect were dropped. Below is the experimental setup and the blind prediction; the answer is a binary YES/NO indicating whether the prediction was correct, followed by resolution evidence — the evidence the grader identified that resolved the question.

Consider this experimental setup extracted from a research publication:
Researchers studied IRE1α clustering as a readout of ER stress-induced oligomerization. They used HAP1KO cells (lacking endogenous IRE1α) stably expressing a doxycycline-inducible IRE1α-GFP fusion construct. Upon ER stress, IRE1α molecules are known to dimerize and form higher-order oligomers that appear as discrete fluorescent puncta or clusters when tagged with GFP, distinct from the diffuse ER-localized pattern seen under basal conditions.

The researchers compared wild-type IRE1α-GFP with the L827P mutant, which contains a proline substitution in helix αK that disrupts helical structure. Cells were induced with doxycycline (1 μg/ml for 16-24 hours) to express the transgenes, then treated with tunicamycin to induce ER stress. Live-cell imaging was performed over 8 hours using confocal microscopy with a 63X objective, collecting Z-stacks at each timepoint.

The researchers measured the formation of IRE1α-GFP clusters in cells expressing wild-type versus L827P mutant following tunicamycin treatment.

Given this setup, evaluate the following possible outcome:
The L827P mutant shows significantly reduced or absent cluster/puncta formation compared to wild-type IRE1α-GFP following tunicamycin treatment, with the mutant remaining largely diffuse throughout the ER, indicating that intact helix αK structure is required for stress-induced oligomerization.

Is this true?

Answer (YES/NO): YES